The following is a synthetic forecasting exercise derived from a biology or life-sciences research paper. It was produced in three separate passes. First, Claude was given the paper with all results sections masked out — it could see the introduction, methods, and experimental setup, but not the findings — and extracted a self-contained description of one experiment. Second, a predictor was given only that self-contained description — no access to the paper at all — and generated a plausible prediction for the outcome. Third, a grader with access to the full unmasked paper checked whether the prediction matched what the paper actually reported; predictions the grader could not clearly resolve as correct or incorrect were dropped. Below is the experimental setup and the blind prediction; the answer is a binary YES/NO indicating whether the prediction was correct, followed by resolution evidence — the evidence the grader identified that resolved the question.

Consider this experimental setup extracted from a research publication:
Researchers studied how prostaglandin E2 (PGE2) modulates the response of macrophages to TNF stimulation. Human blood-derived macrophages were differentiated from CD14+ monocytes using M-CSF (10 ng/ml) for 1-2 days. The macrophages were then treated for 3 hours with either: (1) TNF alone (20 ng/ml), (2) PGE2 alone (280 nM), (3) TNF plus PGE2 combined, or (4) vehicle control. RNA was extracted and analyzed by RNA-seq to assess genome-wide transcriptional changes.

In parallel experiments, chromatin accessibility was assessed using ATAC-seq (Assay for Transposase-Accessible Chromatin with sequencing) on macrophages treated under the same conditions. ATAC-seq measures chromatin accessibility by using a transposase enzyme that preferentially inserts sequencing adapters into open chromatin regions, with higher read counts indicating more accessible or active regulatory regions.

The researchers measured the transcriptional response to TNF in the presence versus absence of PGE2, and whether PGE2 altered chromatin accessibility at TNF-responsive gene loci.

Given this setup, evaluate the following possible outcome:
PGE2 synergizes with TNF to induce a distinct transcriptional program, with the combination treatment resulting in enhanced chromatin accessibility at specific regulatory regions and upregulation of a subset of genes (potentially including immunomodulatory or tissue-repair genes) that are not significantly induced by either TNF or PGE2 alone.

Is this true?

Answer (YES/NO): YES